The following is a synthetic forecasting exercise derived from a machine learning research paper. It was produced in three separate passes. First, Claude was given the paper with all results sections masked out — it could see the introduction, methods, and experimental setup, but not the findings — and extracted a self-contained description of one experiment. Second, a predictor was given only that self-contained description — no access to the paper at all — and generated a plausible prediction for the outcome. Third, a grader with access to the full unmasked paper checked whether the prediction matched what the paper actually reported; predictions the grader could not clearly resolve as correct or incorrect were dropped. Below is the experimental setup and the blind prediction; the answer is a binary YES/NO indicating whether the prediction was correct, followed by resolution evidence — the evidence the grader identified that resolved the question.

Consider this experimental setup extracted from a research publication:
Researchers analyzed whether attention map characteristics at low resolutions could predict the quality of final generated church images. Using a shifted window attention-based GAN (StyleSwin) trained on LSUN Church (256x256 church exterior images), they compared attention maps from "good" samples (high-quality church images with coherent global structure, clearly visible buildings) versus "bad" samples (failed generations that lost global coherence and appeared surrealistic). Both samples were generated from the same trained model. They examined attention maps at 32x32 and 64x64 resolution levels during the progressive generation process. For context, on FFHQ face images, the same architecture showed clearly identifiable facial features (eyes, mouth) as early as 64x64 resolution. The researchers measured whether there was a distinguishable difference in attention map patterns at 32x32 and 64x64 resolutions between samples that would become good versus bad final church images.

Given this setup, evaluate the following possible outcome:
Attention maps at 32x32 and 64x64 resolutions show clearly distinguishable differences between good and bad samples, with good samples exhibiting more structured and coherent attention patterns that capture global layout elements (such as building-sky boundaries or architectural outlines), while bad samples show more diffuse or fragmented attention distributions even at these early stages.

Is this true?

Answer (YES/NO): NO